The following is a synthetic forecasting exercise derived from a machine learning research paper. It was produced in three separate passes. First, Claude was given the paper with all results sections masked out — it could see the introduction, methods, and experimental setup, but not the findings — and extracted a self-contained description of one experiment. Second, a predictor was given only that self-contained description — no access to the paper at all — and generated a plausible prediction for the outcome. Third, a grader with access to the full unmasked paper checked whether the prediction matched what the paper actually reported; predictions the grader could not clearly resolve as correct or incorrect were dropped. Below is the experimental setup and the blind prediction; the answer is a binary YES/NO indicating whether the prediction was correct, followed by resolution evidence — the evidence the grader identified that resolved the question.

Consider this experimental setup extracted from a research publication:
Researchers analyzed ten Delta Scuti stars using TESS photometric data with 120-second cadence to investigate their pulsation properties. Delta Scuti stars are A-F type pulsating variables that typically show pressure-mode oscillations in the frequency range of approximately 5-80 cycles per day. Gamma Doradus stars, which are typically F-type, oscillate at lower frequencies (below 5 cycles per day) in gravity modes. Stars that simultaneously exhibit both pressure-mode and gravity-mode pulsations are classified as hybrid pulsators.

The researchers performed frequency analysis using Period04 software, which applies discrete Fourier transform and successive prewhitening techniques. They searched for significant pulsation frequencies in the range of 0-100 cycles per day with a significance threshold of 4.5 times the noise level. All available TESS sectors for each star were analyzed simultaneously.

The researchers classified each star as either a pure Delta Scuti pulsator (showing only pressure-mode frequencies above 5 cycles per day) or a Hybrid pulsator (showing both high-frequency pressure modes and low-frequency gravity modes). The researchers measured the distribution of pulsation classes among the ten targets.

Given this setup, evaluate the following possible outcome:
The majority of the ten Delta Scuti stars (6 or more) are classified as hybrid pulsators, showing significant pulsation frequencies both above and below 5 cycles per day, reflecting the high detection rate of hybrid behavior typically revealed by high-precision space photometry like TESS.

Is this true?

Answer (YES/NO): NO